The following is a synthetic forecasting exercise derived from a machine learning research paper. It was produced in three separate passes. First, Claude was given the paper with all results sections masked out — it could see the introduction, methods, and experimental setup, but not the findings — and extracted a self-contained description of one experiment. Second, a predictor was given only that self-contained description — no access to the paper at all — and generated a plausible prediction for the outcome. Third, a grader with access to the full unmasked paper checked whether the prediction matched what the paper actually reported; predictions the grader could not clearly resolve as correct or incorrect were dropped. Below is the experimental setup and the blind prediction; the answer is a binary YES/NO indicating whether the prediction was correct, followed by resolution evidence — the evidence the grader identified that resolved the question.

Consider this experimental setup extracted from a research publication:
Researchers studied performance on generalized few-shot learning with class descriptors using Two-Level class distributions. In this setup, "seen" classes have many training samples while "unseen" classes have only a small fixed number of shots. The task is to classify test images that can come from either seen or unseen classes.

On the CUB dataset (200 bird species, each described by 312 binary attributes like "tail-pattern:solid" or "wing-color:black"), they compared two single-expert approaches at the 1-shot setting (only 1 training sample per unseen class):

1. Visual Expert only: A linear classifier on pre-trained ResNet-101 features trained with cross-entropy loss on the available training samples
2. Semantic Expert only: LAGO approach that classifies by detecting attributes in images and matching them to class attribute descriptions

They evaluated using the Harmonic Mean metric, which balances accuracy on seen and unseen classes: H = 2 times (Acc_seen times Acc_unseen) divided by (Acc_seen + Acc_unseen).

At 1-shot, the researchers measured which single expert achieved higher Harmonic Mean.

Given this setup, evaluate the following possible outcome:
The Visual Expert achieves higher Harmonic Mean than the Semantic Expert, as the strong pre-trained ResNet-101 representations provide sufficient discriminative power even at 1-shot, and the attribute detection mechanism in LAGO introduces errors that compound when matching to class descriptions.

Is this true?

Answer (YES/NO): NO